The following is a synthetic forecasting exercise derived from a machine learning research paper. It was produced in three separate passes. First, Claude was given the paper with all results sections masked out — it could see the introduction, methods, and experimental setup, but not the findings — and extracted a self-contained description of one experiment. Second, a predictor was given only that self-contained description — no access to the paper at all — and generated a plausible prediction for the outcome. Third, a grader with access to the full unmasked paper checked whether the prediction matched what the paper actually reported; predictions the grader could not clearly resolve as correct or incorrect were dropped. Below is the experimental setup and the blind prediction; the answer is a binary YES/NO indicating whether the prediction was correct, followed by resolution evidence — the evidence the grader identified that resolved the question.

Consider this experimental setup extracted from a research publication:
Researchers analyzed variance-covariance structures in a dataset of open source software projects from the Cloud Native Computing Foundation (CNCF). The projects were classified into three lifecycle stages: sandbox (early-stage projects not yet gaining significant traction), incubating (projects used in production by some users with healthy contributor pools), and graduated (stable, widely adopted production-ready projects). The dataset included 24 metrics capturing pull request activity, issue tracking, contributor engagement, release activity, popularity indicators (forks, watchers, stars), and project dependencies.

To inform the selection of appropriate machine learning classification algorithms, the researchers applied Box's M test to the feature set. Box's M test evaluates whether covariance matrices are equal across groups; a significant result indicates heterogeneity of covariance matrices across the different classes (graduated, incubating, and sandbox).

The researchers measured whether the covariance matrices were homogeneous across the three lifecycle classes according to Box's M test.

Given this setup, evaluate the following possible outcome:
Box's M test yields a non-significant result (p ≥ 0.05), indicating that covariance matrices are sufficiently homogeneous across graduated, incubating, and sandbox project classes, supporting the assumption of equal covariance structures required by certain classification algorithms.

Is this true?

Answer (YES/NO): NO